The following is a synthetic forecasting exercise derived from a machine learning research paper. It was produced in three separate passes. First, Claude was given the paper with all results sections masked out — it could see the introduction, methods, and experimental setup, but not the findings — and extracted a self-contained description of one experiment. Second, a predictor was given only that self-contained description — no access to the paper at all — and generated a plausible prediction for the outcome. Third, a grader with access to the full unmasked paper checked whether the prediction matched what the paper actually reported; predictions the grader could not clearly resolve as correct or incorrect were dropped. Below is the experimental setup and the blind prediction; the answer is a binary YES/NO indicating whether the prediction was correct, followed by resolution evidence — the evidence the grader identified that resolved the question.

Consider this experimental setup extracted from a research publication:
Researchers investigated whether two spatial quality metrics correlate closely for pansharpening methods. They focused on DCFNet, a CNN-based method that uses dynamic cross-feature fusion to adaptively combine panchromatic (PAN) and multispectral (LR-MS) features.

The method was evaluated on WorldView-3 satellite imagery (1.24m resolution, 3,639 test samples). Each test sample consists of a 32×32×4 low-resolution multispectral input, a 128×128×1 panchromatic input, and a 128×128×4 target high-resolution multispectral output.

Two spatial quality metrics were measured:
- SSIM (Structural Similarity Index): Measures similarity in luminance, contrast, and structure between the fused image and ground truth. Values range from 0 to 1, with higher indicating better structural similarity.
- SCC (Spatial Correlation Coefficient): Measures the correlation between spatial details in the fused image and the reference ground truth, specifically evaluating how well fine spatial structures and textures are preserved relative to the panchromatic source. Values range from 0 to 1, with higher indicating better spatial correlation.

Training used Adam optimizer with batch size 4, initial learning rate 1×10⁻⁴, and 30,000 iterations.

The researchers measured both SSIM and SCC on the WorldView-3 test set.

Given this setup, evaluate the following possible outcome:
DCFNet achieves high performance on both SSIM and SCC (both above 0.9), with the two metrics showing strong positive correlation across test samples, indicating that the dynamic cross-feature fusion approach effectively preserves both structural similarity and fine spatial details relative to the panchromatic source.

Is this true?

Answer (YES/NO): NO